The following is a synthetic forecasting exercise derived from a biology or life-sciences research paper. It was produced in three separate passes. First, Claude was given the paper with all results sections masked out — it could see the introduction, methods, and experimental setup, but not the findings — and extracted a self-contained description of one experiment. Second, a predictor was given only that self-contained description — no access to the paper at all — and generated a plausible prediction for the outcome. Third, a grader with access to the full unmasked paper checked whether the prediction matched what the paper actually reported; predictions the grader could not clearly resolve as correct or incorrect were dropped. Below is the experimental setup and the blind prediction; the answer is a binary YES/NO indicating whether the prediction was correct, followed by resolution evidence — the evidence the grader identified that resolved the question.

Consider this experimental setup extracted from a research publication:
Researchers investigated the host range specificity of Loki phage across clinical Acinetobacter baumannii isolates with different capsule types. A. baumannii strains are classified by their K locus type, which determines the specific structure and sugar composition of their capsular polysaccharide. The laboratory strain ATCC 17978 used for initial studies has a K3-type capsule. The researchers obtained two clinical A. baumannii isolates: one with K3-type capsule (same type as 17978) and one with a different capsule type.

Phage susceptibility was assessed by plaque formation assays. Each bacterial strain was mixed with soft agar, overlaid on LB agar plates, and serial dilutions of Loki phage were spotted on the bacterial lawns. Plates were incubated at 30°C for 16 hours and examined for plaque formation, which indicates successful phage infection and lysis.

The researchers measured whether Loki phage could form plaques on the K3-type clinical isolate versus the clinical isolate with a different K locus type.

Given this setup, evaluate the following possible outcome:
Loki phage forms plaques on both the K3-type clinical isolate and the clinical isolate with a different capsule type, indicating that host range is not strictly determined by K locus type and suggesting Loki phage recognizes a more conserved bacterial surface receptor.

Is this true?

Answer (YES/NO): NO